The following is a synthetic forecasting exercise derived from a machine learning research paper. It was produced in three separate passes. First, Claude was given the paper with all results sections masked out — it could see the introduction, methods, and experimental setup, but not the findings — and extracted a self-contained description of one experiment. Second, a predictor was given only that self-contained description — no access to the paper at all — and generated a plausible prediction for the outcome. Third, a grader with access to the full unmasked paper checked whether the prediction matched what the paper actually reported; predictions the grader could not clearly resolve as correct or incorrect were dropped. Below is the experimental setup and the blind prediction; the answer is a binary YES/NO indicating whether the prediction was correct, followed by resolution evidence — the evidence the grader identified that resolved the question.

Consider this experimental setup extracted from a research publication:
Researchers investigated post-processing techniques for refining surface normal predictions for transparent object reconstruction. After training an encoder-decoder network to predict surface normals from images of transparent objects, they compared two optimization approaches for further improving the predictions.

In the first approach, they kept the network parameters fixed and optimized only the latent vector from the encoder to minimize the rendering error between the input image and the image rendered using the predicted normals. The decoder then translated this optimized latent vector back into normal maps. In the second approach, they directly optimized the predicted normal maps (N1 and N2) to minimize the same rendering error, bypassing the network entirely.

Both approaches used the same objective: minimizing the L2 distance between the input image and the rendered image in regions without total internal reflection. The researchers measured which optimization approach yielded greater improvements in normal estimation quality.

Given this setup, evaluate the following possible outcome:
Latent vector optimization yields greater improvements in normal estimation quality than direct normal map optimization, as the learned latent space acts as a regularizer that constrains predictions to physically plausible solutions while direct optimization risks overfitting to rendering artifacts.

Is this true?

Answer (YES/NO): YES